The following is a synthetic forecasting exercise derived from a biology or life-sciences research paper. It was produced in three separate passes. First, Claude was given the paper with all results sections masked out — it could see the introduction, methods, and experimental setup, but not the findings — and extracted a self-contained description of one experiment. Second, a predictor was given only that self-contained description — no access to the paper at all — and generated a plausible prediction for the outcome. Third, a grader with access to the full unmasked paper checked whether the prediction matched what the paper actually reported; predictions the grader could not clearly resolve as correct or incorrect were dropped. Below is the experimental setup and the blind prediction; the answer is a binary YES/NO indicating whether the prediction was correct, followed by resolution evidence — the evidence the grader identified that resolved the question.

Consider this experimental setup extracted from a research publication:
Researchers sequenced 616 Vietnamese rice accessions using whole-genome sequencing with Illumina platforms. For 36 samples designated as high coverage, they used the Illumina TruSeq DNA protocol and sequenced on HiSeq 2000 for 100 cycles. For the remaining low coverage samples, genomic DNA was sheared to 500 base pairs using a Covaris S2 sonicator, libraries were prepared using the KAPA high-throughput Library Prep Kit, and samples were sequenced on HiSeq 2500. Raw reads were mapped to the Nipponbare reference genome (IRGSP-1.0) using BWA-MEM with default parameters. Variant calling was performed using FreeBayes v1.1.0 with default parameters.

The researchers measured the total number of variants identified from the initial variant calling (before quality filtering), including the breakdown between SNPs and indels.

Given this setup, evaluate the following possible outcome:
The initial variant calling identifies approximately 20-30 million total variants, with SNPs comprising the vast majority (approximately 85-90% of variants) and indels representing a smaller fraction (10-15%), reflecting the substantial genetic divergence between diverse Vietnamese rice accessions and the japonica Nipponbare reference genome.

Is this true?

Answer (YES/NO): NO